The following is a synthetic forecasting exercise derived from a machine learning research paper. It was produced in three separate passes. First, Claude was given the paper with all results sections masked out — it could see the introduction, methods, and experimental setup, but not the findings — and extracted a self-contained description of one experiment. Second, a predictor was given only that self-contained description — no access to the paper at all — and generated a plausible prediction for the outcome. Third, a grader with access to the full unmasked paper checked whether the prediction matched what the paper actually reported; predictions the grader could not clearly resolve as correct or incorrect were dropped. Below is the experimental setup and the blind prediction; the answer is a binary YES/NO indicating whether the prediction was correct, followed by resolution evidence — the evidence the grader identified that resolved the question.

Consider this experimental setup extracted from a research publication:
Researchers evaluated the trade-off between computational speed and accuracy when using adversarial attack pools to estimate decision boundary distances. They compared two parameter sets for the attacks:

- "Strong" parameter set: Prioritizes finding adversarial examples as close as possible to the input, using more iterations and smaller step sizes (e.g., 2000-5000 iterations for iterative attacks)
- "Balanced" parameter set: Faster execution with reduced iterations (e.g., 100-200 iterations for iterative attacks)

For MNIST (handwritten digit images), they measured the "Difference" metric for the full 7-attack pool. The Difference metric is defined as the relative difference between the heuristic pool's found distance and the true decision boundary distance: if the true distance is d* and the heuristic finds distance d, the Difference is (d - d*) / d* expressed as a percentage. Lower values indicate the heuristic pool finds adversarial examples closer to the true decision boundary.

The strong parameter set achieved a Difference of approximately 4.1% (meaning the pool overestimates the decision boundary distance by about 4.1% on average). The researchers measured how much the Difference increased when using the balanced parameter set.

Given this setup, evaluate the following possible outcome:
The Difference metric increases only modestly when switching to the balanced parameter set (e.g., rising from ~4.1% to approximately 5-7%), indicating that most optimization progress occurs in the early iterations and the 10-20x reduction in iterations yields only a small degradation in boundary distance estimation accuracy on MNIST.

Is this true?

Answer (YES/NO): YES